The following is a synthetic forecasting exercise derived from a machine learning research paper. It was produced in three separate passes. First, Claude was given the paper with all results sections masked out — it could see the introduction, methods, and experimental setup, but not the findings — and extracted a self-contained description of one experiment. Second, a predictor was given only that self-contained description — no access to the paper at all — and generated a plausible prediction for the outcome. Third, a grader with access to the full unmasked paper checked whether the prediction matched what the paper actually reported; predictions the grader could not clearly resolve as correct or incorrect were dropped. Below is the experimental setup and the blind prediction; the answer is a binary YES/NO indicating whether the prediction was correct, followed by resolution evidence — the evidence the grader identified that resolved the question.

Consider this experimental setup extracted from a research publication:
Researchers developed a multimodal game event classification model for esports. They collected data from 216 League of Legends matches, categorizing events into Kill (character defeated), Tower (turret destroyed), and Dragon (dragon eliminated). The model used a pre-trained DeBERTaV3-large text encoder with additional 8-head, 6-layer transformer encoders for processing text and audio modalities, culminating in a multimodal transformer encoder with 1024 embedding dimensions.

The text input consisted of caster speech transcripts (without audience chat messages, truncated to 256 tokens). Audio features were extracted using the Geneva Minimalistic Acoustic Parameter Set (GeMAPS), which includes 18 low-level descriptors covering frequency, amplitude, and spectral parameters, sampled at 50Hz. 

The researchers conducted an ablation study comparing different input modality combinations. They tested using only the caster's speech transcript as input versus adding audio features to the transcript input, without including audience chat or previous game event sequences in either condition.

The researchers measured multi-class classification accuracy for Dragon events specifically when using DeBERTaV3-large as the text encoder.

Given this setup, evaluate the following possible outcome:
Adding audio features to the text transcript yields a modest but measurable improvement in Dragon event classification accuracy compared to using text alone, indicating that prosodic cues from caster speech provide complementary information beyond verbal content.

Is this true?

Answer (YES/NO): NO